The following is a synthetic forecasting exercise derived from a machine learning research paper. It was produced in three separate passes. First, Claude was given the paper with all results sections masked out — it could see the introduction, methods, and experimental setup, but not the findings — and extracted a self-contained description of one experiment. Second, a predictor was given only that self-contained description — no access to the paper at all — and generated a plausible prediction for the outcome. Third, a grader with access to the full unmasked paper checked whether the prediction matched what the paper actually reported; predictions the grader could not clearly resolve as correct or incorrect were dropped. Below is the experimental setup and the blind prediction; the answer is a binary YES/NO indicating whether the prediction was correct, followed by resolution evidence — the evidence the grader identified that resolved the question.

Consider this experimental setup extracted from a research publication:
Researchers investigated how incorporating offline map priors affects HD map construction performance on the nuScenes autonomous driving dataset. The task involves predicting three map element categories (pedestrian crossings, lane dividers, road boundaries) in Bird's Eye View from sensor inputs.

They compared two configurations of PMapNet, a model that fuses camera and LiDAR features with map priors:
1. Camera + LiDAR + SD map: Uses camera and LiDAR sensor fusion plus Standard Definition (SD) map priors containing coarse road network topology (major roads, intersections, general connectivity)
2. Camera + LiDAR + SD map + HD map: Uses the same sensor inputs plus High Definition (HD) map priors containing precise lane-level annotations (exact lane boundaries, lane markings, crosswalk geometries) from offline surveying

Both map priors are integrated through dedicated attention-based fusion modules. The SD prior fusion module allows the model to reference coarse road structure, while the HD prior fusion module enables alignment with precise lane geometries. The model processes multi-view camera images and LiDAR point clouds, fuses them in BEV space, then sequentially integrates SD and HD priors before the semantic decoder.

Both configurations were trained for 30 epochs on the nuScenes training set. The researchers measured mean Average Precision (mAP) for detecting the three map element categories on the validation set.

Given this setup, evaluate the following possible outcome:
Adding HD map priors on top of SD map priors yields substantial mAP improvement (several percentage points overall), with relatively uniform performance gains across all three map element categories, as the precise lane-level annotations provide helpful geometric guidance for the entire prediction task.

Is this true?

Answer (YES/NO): NO